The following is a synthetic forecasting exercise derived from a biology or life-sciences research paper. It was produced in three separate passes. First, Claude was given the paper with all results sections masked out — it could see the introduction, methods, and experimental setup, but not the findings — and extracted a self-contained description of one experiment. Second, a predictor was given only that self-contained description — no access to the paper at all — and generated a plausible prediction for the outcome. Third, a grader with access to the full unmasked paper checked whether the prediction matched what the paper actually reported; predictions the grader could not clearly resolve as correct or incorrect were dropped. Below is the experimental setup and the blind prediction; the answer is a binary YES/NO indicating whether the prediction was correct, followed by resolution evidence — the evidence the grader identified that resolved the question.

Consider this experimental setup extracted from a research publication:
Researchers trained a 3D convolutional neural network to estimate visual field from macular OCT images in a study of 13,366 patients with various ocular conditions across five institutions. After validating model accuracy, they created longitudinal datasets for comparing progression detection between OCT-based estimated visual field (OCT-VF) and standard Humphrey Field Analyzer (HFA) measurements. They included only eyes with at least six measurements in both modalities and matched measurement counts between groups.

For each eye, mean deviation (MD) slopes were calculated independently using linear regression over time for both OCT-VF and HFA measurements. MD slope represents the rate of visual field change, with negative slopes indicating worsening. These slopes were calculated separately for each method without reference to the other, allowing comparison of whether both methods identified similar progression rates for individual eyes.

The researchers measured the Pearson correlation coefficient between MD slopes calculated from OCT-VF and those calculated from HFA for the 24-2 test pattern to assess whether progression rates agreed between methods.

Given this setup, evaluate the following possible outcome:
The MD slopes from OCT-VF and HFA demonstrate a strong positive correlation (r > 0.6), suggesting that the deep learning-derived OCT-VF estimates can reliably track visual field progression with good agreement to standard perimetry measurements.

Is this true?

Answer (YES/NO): YES